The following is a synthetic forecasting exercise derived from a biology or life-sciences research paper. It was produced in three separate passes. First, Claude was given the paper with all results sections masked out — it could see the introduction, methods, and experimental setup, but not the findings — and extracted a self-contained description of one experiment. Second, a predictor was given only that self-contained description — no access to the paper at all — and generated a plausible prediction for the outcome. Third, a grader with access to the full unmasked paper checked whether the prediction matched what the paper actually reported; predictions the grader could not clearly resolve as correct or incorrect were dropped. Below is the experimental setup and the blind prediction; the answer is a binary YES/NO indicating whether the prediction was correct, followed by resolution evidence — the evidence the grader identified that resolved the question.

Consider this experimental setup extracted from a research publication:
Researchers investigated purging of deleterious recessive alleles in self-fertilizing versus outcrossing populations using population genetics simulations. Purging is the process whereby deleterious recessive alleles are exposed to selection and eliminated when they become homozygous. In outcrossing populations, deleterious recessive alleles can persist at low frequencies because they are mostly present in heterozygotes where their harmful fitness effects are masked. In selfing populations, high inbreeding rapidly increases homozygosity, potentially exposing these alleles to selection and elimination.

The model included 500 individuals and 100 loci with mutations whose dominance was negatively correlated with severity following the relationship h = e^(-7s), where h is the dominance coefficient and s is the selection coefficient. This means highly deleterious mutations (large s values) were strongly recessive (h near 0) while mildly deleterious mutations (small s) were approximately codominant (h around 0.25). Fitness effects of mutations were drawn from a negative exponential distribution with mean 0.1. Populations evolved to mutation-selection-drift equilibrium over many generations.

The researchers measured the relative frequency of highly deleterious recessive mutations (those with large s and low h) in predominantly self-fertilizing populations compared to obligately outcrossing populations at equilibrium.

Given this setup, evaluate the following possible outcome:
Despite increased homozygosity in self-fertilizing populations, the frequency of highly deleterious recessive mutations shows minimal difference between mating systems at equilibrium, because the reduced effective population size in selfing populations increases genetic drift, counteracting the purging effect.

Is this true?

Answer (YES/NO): NO